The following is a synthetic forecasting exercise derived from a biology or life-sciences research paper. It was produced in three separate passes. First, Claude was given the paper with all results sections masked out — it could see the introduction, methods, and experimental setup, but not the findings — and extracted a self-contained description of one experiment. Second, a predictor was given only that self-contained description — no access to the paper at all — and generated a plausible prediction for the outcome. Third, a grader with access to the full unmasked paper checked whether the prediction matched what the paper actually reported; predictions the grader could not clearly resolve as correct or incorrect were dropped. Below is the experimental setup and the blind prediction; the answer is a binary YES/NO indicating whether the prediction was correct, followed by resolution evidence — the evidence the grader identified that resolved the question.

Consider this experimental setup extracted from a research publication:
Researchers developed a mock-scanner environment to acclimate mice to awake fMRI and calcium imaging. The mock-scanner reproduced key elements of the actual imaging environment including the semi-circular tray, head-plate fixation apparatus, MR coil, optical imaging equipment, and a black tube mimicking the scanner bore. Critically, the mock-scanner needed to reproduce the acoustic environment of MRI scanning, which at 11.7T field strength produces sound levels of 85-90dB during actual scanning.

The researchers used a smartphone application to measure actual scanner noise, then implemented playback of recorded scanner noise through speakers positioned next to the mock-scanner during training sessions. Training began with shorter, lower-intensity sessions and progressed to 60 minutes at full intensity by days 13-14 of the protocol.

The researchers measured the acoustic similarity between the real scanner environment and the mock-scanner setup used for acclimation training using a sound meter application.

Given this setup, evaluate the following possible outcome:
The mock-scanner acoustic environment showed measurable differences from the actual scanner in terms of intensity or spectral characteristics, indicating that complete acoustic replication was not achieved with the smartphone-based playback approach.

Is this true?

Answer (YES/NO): NO